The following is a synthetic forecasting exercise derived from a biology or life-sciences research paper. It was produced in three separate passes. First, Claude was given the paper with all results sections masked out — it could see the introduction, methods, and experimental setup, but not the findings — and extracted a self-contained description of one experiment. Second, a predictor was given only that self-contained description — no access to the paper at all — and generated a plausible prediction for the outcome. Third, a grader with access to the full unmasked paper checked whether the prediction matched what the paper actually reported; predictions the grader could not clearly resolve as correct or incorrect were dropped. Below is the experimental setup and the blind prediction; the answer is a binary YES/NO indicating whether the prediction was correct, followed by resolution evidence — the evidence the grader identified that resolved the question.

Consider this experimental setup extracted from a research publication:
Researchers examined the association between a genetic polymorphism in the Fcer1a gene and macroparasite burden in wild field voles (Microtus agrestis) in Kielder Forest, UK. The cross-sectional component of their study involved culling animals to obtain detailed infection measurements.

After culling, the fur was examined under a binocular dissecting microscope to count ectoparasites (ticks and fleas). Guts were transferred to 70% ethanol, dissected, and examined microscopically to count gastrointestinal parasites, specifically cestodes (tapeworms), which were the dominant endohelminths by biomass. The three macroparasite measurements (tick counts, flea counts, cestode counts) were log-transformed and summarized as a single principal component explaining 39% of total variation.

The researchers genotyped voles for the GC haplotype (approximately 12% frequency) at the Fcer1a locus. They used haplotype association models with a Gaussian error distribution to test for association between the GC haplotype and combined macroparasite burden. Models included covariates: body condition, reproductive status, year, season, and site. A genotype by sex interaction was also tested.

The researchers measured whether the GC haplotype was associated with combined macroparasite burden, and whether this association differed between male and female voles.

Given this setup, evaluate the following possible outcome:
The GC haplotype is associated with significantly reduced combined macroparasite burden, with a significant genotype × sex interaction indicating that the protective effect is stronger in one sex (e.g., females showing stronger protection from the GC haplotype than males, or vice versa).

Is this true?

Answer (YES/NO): NO